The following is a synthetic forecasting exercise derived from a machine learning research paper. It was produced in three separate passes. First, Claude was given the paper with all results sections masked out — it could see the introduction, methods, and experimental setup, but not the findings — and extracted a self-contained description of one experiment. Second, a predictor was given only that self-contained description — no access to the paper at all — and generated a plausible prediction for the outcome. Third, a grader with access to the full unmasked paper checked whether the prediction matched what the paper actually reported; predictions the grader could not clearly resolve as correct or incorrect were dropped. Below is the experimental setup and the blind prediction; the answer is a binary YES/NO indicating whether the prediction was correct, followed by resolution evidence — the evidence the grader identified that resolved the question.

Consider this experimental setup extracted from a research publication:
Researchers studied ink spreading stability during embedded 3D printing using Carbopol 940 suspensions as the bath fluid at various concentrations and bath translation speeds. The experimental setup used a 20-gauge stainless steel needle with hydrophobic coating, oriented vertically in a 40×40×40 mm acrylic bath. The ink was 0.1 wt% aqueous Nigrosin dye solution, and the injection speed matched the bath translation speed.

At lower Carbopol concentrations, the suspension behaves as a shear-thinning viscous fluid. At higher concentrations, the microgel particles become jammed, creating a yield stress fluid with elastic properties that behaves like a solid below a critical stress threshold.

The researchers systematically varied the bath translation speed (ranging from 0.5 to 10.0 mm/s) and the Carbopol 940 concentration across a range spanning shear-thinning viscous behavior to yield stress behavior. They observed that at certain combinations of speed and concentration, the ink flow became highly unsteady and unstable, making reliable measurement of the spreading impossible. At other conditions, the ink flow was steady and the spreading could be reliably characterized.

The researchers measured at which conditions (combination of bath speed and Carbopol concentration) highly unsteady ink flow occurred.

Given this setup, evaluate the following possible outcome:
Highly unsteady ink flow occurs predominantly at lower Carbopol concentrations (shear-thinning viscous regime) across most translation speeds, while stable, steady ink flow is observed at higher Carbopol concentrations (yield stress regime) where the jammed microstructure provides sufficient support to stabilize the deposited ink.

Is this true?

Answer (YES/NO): NO